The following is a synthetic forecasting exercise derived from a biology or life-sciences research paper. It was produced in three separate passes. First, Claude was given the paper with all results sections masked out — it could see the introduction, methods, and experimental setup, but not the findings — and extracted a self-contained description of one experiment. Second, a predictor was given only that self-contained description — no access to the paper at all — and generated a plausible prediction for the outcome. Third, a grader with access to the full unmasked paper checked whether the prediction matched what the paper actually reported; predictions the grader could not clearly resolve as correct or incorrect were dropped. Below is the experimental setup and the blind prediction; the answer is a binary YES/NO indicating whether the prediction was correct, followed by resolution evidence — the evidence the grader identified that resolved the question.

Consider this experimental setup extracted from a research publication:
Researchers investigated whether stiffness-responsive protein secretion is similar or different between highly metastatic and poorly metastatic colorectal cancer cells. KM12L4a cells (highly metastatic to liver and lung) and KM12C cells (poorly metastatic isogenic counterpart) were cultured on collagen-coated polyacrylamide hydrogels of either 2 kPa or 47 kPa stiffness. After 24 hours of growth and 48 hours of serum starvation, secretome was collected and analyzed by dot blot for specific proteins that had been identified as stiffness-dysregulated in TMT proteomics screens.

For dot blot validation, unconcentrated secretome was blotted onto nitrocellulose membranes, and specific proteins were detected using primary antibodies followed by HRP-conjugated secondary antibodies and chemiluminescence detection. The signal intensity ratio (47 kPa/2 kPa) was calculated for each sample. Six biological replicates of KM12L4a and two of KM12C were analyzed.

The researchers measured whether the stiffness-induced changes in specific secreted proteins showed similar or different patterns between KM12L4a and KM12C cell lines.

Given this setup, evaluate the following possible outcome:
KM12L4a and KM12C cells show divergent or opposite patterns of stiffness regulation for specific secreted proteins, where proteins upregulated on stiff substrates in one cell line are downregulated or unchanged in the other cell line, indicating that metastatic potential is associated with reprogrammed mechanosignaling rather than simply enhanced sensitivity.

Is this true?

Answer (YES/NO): NO